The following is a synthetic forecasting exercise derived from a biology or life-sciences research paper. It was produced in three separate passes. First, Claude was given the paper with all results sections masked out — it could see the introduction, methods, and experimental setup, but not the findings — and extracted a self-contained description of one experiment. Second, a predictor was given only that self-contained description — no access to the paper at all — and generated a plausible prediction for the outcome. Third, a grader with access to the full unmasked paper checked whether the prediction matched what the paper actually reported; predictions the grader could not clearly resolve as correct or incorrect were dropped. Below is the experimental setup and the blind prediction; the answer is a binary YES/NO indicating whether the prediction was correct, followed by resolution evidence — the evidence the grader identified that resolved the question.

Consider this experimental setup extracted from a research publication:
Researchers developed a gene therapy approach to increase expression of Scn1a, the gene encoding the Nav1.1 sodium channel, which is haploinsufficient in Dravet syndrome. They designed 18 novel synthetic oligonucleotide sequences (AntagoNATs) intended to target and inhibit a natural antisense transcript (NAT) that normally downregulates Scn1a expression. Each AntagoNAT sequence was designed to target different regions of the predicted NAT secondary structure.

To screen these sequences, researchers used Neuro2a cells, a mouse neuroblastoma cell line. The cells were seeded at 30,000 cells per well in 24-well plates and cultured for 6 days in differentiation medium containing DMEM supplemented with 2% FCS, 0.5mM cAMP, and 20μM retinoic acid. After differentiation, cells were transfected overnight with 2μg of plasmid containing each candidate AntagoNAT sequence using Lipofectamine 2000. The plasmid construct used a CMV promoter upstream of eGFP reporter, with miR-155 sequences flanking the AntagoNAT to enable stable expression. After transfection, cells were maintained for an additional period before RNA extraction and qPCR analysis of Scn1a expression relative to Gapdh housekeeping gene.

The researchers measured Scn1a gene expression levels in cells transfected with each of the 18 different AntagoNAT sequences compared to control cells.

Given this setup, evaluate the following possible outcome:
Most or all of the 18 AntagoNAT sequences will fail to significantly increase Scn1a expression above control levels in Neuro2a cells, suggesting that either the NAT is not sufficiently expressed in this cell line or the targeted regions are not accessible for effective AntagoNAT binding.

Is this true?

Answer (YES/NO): NO